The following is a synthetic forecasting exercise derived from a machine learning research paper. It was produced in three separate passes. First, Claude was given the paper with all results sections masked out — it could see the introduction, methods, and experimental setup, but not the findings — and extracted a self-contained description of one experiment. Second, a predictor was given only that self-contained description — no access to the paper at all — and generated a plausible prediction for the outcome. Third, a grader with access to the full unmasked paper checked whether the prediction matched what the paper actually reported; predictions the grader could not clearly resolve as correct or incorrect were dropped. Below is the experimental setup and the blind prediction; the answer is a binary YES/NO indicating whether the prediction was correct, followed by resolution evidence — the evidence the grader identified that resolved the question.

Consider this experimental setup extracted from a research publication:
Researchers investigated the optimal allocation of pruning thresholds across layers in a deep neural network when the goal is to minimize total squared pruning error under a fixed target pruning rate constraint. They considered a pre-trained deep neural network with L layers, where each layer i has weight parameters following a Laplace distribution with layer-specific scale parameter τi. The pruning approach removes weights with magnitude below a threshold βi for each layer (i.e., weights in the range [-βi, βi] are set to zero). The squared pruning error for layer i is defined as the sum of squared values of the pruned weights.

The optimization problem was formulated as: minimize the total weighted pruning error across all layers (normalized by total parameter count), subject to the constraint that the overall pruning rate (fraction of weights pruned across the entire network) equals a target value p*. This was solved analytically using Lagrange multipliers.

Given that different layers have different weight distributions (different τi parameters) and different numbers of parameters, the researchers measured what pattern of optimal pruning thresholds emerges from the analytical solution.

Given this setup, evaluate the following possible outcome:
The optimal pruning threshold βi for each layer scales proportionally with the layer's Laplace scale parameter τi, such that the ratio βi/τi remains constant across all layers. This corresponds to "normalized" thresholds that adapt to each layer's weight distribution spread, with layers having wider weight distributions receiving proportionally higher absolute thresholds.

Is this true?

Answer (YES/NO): NO